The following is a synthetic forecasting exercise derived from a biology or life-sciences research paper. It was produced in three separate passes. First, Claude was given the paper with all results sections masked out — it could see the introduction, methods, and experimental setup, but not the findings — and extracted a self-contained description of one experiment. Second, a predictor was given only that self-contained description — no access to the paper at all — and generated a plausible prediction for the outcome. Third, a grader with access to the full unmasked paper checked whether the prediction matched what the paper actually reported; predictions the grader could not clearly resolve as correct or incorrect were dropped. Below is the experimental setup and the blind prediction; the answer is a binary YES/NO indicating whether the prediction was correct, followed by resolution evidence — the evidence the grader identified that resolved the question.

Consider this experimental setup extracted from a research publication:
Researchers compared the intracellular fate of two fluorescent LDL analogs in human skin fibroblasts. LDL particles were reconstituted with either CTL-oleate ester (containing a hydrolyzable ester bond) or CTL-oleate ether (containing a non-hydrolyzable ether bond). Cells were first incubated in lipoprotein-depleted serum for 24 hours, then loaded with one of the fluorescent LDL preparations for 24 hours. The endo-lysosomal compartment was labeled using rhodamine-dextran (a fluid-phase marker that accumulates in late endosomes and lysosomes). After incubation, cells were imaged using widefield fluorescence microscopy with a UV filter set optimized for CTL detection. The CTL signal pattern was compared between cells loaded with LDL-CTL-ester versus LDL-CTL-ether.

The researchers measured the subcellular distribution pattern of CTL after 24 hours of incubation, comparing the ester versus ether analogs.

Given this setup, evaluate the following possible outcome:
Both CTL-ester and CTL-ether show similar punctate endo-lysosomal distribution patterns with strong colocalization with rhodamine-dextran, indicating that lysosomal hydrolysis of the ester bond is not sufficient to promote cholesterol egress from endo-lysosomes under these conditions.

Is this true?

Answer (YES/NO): NO